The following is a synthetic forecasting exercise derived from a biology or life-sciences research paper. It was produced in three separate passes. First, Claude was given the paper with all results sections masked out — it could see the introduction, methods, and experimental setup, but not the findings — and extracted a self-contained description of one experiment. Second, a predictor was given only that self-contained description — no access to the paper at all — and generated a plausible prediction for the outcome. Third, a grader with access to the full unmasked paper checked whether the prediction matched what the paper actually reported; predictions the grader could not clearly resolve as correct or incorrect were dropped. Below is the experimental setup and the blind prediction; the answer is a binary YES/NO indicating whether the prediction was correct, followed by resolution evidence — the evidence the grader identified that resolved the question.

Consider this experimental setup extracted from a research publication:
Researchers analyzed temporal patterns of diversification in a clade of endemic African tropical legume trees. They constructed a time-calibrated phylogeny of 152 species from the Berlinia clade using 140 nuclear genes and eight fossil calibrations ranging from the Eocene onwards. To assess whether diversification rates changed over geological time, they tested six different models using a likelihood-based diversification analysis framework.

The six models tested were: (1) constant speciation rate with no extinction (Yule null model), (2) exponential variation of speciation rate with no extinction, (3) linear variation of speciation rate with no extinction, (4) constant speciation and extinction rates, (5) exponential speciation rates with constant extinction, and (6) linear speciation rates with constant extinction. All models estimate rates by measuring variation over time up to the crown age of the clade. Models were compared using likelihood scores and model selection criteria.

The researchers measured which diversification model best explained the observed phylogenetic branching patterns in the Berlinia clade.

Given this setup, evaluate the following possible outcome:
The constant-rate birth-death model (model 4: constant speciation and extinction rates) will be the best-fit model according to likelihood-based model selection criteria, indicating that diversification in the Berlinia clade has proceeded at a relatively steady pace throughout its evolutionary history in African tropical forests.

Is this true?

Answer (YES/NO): NO